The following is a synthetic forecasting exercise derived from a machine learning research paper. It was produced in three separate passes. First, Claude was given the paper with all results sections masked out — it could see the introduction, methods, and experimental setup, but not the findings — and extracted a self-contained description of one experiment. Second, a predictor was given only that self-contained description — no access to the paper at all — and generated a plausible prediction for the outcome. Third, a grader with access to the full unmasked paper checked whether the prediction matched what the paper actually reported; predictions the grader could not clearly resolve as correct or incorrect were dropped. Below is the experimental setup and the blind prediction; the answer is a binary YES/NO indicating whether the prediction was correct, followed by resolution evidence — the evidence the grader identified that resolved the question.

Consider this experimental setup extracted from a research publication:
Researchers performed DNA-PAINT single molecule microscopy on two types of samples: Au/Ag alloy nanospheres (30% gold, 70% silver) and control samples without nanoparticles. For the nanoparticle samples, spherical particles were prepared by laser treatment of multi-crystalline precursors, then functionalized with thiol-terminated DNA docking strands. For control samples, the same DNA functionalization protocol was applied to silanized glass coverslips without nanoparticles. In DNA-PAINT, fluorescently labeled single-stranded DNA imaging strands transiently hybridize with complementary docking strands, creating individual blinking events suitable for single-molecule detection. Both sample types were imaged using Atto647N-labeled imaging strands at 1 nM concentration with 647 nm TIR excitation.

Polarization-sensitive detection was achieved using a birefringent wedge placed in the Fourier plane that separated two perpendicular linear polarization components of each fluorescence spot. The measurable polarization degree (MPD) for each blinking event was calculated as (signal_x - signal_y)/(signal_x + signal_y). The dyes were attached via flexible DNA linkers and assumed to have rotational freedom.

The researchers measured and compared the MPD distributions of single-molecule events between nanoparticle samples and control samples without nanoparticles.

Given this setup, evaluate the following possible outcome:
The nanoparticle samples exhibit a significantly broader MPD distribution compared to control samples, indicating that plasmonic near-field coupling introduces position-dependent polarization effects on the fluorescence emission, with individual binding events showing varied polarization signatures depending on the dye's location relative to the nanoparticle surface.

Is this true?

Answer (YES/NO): YES